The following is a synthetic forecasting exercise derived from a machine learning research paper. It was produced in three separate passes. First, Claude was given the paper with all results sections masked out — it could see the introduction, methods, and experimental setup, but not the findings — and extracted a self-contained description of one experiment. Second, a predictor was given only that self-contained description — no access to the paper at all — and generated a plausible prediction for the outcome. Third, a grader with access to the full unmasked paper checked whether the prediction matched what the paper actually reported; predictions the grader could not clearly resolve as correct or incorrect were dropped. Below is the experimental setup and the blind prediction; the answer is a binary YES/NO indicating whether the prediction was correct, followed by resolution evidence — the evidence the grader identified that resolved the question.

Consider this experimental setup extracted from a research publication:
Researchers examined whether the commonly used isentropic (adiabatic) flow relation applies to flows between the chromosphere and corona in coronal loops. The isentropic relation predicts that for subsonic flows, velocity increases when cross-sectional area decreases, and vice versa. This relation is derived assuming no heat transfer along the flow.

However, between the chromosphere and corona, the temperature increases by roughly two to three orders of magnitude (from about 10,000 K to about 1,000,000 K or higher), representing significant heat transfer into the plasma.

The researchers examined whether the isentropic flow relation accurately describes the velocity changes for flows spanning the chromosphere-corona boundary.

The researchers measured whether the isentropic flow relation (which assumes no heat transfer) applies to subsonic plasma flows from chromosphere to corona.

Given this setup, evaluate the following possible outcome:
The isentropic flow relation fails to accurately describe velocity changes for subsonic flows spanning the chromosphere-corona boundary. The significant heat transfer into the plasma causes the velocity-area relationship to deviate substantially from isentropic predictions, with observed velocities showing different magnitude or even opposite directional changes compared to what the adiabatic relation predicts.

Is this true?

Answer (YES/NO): YES